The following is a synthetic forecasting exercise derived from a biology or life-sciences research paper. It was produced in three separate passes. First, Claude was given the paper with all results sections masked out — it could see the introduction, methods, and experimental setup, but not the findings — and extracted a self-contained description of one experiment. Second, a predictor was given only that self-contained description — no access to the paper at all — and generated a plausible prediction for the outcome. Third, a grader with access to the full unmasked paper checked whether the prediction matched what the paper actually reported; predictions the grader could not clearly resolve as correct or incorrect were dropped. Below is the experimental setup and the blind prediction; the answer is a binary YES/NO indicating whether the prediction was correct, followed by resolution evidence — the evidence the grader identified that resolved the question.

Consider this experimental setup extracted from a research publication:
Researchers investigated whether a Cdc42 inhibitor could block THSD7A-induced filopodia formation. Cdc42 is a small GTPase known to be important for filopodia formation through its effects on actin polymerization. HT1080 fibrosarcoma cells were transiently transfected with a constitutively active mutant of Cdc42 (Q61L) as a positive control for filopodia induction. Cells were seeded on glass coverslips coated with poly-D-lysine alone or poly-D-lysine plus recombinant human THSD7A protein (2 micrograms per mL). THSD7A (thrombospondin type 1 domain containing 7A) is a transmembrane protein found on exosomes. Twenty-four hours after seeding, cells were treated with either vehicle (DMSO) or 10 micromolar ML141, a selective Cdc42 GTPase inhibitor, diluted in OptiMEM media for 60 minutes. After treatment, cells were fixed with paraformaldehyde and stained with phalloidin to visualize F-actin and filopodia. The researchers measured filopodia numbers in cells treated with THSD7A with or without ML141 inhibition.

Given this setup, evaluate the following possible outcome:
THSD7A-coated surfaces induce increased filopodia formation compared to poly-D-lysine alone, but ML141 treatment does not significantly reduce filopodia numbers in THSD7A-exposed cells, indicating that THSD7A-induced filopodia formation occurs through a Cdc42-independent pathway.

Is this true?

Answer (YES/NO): NO